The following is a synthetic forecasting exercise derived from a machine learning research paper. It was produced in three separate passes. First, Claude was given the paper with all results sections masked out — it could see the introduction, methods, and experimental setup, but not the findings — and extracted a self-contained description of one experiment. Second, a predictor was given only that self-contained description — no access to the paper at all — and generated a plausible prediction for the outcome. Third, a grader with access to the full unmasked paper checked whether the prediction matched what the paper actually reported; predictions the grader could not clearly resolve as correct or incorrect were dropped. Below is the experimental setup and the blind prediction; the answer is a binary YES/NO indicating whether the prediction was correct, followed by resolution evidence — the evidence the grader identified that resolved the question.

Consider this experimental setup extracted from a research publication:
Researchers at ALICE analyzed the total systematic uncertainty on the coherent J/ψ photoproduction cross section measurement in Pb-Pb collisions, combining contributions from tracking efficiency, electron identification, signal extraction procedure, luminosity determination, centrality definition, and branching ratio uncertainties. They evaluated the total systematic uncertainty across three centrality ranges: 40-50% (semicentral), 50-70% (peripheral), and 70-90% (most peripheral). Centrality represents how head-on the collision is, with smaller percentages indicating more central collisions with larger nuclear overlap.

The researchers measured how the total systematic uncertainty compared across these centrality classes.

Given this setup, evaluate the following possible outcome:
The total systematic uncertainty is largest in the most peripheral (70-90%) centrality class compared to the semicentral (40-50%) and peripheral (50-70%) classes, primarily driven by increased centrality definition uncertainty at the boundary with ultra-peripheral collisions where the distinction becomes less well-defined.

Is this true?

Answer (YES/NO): NO